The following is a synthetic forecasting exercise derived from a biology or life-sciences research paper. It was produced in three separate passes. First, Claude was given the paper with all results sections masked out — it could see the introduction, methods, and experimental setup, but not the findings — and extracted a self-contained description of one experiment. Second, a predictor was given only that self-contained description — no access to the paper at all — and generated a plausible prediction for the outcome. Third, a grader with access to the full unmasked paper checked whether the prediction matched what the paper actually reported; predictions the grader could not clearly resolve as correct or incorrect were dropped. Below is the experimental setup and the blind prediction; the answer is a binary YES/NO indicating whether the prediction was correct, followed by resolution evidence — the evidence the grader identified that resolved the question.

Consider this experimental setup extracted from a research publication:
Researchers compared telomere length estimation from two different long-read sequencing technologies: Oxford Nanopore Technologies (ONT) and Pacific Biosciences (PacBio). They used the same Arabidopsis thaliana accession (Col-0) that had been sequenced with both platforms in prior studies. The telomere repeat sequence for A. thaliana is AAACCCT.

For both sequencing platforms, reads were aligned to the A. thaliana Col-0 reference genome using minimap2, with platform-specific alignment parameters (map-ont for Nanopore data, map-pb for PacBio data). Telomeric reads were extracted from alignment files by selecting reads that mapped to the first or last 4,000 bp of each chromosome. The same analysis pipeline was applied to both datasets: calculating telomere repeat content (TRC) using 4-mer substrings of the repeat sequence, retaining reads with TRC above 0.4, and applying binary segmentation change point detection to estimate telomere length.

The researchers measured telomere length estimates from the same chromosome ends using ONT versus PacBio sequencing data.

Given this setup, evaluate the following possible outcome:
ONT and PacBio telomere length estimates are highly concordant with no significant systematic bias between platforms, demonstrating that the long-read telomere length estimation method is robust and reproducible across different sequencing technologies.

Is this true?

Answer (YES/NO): YES